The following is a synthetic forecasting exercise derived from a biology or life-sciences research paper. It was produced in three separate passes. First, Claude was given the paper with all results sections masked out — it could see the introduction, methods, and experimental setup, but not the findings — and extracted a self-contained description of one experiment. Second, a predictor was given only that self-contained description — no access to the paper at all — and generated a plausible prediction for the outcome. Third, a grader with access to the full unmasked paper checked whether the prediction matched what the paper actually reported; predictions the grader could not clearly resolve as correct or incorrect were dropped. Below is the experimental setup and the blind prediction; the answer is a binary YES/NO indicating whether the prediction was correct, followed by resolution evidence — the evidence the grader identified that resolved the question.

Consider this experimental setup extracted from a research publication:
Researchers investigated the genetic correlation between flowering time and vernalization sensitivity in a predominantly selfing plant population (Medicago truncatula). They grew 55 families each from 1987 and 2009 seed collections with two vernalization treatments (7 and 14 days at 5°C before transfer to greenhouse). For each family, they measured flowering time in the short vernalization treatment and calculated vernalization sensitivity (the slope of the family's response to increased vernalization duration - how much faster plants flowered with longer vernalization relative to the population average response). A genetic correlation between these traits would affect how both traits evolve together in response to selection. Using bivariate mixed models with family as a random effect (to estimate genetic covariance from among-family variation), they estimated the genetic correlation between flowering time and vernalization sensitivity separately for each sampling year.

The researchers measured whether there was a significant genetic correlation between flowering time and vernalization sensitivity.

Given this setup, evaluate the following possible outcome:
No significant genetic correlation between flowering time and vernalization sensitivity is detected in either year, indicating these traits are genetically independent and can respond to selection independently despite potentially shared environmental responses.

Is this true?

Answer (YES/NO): NO